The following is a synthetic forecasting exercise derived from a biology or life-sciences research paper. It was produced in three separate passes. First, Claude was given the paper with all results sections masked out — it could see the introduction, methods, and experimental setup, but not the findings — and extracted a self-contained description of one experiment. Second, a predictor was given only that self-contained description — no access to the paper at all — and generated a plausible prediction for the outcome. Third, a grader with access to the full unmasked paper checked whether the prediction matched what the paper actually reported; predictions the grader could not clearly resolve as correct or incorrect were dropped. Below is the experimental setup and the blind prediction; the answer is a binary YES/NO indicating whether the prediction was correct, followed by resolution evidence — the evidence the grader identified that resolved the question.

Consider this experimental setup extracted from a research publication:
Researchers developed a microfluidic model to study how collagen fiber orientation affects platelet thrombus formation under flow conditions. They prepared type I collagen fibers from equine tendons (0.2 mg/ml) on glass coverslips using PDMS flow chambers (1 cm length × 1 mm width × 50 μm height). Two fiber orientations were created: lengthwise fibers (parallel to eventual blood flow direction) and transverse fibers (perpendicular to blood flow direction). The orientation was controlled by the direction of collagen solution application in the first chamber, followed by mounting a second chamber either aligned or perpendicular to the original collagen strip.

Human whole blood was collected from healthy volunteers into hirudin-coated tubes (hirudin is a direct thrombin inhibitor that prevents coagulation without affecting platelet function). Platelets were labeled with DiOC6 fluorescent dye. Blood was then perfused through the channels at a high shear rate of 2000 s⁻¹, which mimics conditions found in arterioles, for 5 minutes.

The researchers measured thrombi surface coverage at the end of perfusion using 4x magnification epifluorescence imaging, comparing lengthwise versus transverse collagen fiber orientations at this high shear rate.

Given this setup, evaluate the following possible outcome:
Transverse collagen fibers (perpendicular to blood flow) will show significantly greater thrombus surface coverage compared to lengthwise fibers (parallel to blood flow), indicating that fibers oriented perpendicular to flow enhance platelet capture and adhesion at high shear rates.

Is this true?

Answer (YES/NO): NO